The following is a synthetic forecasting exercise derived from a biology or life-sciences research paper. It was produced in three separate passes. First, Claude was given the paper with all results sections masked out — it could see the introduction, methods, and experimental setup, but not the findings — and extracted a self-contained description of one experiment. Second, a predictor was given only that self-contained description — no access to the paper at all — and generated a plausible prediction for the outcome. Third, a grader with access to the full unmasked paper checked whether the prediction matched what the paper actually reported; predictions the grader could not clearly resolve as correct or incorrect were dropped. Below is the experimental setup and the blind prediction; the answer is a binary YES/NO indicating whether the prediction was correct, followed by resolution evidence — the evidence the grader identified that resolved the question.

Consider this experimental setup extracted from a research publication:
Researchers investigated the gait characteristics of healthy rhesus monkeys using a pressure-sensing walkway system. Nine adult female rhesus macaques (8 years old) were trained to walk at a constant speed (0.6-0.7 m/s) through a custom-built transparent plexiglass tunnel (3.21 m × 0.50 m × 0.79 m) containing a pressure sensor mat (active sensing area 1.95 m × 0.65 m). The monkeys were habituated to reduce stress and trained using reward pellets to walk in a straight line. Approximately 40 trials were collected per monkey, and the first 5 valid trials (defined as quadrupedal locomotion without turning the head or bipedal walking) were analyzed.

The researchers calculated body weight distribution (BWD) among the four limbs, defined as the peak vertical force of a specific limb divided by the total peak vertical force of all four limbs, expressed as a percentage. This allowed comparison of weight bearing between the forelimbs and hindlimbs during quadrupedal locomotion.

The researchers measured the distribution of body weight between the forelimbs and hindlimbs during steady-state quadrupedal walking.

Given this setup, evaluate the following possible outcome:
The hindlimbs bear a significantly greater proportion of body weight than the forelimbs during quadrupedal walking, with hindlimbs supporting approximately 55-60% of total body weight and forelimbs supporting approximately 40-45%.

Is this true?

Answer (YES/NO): NO